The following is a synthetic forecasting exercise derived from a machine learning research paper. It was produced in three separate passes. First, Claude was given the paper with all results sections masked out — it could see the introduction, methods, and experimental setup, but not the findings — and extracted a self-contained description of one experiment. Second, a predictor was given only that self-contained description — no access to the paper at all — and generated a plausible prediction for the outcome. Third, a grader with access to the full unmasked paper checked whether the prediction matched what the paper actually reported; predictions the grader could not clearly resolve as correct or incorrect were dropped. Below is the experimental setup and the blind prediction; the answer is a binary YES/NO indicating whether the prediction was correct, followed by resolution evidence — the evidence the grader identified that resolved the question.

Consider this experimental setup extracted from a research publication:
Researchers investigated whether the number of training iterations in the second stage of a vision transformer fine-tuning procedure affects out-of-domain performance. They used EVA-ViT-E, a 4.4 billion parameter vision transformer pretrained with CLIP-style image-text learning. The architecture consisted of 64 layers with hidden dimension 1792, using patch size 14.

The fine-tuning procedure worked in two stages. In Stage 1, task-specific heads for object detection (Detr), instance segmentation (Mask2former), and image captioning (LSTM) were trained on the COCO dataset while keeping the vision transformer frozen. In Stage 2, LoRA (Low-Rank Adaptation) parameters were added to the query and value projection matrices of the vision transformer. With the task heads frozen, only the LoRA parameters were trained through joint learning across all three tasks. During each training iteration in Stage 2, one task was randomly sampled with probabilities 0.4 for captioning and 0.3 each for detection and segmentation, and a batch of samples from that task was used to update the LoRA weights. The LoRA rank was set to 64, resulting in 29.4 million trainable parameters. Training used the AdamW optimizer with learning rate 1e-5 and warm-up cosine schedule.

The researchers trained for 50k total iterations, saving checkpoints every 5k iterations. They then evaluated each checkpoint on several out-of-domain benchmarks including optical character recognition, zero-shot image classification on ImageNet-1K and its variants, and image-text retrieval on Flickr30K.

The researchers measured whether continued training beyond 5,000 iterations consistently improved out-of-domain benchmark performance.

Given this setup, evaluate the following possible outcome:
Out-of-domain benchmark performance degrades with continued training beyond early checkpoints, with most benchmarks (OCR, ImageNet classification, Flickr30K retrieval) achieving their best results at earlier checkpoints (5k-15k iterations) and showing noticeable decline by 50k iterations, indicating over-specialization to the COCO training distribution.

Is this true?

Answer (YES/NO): NO